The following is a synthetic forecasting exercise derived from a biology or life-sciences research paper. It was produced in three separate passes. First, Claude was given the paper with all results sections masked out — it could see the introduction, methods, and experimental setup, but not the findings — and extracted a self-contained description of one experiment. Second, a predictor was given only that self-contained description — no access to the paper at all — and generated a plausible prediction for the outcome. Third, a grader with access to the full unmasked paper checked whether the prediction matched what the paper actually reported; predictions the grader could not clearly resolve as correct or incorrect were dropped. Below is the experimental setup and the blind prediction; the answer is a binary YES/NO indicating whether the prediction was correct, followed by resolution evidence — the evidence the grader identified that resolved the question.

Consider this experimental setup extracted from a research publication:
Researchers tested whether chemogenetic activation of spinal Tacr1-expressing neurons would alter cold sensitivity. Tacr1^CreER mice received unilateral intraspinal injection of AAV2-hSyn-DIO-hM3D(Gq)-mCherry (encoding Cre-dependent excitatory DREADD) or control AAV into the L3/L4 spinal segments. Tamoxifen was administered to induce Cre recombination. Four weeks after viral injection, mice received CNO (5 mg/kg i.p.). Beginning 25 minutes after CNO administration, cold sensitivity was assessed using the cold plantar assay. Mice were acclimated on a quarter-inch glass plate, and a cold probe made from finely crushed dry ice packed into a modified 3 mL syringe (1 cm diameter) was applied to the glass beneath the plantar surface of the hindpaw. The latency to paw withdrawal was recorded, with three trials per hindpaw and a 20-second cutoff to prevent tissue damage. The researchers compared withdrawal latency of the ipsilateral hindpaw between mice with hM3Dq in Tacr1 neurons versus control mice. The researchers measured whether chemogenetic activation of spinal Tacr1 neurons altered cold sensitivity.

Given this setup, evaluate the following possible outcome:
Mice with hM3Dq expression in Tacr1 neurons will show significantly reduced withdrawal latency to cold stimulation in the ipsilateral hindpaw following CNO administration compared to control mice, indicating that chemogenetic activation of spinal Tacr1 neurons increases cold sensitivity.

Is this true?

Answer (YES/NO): NO